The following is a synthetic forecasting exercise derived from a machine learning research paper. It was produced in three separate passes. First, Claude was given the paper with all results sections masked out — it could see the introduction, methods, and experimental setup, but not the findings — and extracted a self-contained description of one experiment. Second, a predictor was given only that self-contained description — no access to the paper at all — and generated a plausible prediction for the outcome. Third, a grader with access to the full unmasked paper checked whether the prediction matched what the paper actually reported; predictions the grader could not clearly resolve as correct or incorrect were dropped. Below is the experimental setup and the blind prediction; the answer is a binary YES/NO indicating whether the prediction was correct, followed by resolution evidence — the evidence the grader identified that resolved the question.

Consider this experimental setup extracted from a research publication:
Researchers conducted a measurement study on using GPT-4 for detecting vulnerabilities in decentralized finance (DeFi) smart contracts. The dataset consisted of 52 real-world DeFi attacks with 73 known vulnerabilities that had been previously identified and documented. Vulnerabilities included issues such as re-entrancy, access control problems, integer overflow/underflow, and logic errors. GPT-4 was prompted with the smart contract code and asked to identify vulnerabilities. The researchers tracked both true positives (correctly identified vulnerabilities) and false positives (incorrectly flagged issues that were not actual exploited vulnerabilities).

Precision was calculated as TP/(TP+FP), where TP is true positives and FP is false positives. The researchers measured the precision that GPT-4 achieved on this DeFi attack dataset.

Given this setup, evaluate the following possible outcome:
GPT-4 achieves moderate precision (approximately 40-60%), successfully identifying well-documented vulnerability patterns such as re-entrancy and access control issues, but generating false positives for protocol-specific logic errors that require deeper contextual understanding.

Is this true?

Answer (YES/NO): NO